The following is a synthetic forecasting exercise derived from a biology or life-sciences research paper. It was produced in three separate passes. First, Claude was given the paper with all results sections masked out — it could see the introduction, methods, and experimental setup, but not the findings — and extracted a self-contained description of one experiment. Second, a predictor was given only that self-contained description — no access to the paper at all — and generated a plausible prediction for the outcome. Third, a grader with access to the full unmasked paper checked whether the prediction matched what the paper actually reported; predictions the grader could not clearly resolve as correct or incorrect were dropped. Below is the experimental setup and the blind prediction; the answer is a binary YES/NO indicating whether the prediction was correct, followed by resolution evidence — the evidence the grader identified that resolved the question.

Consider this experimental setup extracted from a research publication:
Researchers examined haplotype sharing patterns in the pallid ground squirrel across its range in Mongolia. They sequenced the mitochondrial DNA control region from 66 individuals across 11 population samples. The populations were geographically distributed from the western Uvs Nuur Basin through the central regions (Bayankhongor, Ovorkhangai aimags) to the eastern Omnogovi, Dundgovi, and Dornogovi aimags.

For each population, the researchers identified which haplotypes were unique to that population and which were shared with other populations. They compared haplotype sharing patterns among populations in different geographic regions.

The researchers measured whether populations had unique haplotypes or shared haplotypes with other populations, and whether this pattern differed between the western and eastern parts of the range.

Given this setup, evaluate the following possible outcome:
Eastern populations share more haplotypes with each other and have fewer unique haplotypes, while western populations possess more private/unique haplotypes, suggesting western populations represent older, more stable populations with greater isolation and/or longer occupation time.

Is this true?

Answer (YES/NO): NO